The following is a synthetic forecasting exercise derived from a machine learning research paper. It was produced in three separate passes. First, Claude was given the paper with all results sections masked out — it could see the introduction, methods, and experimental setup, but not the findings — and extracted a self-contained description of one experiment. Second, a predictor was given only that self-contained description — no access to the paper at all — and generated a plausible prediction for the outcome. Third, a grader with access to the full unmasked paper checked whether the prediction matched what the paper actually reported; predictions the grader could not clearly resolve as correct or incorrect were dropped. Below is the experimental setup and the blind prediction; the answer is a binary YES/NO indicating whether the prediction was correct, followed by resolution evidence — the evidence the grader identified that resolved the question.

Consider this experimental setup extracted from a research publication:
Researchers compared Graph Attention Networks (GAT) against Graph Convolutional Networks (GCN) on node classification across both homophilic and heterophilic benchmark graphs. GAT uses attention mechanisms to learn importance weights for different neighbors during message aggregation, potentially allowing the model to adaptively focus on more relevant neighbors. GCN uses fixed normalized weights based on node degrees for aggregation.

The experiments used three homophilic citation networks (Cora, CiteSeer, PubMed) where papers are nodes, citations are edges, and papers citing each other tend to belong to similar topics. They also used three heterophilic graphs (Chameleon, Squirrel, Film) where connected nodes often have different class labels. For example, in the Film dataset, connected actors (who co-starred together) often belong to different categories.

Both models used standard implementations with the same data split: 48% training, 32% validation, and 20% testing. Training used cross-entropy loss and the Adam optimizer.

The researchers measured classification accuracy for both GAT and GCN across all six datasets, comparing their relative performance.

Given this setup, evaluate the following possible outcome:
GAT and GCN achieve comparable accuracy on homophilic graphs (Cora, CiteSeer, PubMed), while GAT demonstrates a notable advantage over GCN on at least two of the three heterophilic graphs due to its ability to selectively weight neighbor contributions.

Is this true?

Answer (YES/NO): NO